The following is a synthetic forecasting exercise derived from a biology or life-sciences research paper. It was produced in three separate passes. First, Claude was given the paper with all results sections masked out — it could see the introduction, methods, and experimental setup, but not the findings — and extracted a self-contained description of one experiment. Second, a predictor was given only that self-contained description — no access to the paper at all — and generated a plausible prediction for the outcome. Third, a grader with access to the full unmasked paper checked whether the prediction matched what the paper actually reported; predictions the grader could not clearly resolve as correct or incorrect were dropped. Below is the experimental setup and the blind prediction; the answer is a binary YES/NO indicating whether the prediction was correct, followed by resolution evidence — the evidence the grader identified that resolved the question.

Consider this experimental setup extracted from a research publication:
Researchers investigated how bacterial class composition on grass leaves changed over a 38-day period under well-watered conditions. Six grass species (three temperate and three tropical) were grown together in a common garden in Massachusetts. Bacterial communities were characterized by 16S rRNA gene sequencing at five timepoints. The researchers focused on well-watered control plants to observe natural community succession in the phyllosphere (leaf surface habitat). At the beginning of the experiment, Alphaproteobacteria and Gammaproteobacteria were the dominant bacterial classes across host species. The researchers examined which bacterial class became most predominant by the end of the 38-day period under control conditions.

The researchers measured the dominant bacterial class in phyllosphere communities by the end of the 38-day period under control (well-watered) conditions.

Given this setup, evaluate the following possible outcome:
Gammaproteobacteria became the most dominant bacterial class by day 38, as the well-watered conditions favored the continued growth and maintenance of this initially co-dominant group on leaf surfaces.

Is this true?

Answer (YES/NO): NO